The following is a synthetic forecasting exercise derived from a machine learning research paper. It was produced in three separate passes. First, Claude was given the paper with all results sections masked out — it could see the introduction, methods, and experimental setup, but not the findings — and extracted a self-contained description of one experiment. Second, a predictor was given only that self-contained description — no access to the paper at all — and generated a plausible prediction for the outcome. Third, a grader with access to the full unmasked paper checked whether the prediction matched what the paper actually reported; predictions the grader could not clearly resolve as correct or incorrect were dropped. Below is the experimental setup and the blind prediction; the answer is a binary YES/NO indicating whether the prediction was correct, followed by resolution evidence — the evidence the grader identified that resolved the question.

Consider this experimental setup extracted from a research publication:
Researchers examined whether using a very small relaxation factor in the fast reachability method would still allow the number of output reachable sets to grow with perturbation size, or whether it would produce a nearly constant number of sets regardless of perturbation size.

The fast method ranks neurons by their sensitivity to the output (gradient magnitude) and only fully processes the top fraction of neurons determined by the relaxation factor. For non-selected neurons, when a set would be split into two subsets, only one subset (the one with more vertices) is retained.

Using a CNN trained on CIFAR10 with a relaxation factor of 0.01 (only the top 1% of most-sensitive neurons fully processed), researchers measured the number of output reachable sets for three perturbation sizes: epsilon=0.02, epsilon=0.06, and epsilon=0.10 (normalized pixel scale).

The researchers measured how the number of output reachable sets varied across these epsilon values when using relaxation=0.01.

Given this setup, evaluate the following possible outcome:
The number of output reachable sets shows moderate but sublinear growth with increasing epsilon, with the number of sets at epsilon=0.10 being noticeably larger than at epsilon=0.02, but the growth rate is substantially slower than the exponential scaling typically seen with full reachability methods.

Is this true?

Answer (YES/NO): NO